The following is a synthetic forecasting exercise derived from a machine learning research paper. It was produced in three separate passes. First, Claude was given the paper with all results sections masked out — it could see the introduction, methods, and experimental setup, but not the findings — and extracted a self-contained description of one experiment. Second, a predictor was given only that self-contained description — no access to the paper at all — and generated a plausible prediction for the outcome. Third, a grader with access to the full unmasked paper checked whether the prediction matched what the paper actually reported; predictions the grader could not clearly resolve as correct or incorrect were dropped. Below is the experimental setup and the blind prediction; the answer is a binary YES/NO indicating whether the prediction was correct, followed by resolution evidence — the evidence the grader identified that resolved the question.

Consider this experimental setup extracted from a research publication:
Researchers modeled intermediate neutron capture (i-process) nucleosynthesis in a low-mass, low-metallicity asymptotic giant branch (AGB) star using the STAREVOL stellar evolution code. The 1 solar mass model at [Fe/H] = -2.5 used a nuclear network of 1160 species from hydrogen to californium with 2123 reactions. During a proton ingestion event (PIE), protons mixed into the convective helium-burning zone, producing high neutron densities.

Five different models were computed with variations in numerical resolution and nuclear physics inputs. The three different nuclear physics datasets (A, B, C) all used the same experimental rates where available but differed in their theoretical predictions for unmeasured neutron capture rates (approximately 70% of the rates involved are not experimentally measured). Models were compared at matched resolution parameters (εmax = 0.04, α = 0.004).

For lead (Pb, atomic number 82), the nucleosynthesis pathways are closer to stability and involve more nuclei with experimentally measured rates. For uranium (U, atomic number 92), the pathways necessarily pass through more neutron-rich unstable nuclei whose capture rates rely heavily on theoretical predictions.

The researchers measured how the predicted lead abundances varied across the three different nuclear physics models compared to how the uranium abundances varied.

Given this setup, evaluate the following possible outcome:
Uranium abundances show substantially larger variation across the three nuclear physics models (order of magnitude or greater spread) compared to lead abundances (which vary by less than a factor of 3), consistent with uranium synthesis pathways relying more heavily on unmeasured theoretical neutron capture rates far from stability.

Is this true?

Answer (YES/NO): YES